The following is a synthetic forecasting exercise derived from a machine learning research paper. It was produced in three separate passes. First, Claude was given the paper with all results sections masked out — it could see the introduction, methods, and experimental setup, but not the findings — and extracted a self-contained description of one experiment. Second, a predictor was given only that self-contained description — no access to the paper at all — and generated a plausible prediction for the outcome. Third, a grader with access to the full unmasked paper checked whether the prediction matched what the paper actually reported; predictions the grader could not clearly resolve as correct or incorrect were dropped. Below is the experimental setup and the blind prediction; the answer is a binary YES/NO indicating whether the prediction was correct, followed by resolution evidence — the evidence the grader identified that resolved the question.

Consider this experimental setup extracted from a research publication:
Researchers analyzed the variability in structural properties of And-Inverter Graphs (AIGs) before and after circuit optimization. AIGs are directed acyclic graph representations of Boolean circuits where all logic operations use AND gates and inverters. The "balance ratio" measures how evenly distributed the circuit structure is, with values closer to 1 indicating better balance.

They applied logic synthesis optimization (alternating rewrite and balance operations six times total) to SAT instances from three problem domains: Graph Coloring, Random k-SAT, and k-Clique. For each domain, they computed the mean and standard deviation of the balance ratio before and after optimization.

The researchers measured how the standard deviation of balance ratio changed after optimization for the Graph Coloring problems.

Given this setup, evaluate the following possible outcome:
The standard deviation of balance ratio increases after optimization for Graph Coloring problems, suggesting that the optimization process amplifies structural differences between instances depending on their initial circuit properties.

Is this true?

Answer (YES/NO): NO